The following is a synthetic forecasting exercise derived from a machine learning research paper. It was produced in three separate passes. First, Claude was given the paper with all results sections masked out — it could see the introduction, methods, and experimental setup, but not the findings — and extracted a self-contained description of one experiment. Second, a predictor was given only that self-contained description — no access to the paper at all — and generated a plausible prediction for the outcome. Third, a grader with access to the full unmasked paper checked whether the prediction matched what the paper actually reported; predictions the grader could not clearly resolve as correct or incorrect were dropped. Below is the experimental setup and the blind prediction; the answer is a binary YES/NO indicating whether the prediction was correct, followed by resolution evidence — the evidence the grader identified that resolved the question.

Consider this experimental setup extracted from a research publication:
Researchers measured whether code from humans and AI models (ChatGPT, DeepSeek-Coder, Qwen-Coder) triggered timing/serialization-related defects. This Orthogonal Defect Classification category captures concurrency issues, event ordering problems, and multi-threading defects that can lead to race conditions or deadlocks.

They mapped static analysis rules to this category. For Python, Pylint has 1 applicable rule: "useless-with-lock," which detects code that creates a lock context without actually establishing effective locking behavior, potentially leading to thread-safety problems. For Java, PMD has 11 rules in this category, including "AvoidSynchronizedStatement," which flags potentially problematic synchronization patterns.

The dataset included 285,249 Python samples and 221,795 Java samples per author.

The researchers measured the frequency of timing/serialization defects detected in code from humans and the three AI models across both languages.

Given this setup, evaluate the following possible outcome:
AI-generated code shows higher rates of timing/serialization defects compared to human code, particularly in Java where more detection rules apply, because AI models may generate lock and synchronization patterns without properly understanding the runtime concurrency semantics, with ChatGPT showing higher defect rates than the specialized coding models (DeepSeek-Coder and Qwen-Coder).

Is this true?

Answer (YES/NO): NO